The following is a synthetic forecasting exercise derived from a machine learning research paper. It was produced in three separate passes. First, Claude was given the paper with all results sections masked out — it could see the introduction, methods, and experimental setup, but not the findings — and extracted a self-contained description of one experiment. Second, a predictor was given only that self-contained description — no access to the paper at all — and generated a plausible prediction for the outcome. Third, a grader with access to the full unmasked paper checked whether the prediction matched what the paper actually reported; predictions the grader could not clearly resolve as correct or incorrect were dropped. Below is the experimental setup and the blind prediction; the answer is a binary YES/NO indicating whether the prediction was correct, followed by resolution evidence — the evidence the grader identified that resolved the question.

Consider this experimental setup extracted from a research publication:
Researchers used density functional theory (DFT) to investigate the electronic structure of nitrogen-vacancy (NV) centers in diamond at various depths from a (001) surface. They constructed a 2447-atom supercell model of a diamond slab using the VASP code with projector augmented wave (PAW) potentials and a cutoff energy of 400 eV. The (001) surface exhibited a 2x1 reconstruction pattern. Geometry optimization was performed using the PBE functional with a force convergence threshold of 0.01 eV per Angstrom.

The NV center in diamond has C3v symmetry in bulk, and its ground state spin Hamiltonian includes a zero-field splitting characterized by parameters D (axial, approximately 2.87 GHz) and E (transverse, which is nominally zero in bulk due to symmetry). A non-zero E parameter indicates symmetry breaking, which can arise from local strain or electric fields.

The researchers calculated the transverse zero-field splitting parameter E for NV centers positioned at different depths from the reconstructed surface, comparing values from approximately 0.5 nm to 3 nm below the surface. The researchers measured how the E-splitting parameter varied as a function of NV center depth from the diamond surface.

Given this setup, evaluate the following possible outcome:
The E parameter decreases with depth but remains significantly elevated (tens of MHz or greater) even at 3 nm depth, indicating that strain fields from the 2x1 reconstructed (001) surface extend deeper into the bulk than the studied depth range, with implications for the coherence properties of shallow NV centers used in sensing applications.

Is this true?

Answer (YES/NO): NO